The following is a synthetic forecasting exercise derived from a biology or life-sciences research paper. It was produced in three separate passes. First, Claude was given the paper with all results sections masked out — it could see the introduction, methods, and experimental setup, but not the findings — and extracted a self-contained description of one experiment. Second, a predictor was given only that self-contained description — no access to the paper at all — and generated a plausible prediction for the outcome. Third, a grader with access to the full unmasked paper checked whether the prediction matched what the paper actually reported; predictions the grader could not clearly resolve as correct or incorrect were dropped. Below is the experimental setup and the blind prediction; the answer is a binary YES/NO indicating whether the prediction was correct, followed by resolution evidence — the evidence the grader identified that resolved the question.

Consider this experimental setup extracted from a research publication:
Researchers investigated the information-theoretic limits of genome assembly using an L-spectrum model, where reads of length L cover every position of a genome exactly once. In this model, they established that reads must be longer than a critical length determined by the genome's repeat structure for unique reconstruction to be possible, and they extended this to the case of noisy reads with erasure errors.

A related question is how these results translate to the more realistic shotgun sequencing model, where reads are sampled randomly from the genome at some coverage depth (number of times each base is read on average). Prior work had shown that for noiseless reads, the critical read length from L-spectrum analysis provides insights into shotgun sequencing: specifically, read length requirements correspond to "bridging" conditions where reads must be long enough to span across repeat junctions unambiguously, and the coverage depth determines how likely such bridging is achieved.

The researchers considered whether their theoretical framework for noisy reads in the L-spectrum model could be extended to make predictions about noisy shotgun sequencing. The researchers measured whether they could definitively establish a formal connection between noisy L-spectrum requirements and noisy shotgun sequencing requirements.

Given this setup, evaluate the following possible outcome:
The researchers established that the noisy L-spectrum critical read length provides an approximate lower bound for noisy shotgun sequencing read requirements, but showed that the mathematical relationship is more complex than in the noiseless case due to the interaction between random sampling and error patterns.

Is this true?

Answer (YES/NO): NO